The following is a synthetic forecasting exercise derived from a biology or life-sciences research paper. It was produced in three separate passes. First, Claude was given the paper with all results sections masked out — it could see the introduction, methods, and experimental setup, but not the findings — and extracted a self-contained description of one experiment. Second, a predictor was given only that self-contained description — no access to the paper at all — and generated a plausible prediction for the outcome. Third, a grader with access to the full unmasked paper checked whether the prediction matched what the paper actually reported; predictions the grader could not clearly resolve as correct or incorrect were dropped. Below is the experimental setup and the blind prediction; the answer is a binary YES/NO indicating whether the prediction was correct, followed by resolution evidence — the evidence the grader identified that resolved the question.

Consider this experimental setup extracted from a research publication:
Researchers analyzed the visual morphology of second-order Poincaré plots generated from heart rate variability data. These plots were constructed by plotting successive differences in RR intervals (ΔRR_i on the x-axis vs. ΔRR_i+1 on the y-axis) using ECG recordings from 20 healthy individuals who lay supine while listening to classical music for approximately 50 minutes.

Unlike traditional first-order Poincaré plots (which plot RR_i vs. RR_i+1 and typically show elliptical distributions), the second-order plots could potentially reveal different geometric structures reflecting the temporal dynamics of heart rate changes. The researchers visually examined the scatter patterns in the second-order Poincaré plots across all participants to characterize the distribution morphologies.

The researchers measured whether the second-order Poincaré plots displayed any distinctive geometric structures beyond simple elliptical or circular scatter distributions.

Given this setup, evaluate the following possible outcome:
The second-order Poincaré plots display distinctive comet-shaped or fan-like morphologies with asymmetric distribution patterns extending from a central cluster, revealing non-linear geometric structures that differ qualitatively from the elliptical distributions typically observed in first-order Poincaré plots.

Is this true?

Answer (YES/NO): NO